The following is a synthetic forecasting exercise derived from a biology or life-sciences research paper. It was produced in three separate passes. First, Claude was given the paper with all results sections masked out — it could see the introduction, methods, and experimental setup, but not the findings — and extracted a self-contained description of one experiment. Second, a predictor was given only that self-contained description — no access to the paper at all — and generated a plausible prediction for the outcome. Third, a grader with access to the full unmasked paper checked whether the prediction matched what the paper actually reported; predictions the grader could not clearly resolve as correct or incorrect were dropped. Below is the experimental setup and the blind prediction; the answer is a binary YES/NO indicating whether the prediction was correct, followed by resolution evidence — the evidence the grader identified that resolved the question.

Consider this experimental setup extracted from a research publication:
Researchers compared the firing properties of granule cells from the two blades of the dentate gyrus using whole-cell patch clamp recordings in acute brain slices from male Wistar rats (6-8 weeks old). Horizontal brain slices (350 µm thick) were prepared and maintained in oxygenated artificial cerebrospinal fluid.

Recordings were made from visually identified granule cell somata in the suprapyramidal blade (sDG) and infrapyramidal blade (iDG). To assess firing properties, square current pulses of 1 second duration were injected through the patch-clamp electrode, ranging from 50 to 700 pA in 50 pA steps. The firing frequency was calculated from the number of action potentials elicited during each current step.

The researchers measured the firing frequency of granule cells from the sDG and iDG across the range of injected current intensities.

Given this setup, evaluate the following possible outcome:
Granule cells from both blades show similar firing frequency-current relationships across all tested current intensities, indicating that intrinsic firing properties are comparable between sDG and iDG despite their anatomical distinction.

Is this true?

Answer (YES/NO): NO